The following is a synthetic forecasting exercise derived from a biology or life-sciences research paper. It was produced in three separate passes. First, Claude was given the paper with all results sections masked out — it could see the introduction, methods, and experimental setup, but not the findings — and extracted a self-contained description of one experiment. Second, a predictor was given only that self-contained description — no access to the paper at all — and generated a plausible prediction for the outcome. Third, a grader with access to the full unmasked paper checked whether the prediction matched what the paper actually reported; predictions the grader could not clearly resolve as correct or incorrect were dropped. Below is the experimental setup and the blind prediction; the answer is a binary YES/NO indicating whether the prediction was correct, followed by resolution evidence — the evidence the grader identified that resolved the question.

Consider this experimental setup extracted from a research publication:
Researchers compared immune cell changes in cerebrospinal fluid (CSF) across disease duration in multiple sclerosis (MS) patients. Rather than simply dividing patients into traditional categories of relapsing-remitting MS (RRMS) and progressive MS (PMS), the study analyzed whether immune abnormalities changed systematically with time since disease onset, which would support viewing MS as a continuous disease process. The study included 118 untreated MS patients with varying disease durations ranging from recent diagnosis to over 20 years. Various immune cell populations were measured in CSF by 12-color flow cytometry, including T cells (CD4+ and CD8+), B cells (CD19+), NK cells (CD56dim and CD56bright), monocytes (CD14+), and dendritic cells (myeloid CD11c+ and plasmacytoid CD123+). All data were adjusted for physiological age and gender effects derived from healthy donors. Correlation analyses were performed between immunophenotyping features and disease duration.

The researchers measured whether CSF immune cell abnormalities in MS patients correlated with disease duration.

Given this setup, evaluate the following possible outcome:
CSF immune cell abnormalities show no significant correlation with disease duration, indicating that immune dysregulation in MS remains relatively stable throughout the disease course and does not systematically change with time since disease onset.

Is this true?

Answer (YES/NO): NO